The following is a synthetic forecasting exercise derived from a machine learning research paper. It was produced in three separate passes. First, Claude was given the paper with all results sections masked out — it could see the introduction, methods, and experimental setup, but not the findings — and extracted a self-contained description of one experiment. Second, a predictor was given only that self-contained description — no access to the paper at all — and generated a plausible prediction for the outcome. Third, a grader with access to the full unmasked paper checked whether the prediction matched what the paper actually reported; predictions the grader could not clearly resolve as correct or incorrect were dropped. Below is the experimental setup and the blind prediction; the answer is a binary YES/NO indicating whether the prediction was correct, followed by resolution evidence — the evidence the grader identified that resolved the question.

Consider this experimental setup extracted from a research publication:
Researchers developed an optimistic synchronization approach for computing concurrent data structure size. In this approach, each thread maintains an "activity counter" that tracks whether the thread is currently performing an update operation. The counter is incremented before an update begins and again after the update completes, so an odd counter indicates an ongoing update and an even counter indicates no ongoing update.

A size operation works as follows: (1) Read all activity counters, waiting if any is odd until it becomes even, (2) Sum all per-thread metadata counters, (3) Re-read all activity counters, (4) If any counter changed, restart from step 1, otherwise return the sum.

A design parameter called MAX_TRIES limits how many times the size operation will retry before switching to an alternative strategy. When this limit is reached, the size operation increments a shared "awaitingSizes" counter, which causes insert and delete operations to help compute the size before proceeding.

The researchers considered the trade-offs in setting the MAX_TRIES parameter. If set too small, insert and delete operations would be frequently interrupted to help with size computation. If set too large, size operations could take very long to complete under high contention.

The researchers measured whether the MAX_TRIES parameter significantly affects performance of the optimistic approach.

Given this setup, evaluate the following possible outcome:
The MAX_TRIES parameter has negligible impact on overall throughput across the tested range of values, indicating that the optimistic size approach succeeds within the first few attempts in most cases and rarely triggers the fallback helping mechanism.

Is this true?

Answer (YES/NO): NO